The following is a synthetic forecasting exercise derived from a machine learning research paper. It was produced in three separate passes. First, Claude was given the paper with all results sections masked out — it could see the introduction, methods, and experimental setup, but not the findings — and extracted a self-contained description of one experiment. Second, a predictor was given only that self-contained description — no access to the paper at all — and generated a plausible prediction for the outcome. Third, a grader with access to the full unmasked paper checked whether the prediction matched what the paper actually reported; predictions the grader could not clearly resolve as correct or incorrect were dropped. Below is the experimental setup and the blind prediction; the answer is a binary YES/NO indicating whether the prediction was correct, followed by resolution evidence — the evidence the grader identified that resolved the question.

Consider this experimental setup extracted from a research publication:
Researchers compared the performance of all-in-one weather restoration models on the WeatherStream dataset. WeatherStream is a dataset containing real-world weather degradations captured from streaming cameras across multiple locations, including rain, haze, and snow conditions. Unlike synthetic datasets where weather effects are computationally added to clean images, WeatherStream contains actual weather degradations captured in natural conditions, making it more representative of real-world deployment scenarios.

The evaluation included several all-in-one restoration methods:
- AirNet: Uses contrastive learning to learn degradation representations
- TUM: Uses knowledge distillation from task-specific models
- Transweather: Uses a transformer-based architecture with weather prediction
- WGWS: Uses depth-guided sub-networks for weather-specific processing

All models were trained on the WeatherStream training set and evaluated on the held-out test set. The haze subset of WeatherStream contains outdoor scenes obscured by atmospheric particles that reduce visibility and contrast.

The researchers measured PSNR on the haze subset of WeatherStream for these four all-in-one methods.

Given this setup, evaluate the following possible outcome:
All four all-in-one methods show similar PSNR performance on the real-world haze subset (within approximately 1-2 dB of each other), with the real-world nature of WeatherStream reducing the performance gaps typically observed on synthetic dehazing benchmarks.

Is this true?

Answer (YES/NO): YES